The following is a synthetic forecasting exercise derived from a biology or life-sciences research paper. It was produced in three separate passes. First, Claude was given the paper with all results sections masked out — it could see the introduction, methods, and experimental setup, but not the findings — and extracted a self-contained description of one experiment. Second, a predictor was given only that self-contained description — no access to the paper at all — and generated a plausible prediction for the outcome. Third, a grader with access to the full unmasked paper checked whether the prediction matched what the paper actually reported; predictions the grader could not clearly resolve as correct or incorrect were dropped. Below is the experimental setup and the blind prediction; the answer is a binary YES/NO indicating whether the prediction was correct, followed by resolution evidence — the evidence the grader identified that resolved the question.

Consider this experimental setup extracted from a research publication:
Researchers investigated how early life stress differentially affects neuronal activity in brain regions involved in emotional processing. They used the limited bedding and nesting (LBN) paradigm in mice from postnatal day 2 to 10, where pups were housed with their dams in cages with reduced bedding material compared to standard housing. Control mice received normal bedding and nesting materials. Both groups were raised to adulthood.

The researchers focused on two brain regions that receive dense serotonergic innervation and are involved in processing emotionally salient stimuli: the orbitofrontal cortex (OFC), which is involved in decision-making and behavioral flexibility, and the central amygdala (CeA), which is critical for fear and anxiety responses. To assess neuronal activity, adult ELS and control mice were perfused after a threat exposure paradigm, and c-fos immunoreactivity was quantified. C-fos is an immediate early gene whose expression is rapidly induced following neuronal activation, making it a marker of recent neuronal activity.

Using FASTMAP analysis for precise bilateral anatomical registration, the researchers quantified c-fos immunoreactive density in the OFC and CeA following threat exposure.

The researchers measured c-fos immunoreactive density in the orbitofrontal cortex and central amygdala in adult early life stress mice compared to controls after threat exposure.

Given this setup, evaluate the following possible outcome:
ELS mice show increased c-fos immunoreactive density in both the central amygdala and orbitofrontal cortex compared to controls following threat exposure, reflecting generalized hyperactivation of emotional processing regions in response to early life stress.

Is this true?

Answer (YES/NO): NO